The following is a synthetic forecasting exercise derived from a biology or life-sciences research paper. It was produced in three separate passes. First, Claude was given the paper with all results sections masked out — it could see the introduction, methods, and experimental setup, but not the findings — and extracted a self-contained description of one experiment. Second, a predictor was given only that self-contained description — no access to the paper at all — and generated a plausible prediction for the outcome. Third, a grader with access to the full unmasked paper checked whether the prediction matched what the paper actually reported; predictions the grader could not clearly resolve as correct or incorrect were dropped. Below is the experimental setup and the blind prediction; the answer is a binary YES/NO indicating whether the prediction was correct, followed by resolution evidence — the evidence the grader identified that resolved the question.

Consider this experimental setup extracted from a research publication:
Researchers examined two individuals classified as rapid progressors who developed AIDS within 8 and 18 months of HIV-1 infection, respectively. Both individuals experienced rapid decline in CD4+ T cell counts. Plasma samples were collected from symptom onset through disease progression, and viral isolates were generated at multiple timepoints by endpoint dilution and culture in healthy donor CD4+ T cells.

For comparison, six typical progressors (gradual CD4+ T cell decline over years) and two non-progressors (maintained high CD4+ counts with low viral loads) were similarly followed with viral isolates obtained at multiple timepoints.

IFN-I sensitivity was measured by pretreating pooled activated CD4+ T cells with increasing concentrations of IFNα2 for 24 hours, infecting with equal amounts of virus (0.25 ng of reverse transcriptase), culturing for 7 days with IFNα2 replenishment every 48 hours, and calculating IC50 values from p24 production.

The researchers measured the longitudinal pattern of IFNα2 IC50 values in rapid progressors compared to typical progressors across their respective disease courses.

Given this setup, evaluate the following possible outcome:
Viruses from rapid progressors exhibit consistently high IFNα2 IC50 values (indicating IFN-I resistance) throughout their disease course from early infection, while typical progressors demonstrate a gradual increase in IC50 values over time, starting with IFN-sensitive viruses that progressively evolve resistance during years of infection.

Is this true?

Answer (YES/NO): NO